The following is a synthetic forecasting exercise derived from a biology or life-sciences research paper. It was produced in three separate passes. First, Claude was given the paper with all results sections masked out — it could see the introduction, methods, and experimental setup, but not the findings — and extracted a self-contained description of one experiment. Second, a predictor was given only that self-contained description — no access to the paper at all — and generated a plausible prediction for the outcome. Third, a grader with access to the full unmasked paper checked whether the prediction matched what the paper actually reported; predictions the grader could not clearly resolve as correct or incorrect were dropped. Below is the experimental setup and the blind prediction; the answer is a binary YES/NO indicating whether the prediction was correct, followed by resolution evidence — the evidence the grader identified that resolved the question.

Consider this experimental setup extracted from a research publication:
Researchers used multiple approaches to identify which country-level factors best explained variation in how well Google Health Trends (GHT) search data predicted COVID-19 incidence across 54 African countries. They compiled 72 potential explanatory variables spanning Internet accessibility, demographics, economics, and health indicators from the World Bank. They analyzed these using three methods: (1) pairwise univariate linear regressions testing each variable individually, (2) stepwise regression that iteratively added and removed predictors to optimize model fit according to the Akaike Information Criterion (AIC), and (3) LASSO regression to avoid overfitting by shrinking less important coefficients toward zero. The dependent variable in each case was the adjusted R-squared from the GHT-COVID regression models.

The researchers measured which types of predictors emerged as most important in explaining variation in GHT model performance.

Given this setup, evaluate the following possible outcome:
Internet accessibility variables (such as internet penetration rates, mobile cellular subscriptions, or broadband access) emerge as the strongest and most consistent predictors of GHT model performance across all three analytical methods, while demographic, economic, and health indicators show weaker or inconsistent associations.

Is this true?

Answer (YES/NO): NO